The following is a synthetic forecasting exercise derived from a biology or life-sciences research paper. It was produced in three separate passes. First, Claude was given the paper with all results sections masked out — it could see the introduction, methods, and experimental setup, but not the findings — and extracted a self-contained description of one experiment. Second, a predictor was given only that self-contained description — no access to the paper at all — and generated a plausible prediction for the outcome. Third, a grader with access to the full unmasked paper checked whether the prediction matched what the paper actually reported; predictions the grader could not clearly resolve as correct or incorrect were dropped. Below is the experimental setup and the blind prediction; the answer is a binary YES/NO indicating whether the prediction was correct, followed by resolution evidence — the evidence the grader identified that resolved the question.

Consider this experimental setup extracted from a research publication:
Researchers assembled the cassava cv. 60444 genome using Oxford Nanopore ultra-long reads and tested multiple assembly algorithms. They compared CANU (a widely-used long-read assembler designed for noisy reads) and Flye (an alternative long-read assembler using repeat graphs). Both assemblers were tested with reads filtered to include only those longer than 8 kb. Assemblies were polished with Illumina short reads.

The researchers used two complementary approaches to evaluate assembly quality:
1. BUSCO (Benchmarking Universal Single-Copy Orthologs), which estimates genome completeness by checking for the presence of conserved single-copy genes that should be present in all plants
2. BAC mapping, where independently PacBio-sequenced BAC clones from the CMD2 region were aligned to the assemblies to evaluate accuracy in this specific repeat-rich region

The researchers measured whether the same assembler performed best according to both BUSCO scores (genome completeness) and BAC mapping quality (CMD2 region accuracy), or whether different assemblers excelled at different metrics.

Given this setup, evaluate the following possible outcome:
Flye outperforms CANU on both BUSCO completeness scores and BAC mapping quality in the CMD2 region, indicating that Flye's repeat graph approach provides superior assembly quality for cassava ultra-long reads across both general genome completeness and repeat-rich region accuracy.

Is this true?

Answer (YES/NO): NO